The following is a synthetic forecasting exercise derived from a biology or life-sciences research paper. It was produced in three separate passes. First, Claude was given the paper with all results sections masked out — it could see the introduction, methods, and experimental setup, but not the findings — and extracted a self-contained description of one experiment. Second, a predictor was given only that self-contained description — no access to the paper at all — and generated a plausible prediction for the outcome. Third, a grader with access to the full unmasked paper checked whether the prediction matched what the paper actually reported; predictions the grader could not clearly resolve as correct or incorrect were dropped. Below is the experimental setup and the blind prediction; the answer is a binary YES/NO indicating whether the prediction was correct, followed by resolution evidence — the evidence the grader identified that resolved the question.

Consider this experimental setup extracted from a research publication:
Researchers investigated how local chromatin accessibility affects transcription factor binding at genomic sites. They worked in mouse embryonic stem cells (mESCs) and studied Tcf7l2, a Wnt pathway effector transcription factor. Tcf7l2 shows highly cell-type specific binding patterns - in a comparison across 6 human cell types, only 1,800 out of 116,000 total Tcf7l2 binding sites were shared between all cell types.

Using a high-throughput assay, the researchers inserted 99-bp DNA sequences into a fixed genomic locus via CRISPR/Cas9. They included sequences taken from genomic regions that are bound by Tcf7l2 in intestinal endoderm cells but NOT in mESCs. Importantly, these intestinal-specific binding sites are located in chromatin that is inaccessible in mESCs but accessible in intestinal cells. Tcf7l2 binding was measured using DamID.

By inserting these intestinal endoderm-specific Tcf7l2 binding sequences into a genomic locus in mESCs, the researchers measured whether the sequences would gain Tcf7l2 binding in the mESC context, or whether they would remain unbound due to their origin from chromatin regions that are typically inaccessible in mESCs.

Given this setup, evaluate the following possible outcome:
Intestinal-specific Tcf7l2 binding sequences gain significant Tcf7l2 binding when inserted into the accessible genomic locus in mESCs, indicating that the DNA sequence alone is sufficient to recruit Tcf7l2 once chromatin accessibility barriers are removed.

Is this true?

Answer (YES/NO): YES